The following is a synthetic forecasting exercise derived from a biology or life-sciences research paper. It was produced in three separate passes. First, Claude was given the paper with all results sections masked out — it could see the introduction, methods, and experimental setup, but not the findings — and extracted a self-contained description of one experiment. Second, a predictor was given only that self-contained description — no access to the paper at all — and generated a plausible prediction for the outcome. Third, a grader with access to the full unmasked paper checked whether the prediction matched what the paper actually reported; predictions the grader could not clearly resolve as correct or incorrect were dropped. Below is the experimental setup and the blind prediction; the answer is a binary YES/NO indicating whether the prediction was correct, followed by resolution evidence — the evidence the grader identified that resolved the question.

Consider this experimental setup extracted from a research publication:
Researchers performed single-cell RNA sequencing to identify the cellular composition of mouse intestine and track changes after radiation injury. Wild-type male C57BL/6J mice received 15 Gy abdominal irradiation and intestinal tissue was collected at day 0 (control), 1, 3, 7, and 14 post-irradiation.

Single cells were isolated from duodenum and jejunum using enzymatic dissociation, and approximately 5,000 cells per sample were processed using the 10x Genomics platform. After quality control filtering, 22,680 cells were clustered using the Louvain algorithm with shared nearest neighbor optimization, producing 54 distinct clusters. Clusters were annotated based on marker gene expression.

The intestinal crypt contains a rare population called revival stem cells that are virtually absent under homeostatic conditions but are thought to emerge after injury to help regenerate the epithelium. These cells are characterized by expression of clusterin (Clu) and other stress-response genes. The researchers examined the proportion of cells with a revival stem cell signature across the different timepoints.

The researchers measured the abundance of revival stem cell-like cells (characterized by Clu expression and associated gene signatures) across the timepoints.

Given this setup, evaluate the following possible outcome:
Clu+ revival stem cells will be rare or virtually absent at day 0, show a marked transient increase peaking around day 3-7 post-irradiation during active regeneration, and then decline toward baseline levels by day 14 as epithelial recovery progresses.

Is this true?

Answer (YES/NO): YES